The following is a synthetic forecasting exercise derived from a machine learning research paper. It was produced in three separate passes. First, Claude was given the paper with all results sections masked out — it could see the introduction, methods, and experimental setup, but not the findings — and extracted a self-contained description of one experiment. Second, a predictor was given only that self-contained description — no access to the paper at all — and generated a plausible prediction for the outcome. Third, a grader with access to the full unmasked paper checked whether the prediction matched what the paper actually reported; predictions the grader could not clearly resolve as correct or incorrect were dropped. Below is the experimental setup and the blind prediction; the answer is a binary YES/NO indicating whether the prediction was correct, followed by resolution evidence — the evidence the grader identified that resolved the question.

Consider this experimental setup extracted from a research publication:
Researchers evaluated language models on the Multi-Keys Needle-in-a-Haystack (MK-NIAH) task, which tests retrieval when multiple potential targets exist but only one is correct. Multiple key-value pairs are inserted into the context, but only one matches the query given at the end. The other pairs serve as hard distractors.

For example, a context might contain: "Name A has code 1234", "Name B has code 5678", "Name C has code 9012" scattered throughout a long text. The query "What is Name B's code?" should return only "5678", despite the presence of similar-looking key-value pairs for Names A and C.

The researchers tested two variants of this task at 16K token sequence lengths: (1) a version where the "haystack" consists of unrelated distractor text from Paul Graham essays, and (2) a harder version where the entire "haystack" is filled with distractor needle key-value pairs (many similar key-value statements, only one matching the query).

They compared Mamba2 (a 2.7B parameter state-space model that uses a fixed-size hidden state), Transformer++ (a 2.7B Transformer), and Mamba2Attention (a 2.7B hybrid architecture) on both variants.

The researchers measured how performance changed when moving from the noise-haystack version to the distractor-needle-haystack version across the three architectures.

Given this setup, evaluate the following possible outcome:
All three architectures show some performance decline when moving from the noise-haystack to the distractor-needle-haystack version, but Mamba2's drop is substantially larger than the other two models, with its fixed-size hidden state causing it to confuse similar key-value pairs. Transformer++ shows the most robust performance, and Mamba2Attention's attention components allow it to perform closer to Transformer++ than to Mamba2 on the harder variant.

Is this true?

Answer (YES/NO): NO